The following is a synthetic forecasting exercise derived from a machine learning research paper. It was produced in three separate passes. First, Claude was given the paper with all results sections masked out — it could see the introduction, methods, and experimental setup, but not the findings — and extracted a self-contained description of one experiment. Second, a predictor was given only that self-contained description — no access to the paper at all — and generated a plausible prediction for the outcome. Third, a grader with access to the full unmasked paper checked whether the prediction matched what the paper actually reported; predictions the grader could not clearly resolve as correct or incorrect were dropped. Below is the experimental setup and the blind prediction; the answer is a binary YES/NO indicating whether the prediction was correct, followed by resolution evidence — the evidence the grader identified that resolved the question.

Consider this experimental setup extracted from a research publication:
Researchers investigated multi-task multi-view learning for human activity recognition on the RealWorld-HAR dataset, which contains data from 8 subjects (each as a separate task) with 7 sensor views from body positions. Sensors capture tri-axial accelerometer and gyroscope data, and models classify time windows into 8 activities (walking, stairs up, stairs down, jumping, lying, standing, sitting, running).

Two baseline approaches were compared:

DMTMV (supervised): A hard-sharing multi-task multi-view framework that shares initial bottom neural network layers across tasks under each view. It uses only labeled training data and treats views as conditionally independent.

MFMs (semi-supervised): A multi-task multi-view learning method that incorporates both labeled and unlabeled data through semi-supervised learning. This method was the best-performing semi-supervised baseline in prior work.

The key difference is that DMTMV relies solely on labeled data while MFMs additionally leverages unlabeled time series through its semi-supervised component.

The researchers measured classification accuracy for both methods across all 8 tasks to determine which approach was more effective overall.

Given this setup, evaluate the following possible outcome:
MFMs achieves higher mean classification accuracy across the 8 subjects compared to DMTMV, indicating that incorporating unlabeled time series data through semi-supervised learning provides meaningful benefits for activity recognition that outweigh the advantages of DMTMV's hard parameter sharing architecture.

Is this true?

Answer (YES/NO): NO